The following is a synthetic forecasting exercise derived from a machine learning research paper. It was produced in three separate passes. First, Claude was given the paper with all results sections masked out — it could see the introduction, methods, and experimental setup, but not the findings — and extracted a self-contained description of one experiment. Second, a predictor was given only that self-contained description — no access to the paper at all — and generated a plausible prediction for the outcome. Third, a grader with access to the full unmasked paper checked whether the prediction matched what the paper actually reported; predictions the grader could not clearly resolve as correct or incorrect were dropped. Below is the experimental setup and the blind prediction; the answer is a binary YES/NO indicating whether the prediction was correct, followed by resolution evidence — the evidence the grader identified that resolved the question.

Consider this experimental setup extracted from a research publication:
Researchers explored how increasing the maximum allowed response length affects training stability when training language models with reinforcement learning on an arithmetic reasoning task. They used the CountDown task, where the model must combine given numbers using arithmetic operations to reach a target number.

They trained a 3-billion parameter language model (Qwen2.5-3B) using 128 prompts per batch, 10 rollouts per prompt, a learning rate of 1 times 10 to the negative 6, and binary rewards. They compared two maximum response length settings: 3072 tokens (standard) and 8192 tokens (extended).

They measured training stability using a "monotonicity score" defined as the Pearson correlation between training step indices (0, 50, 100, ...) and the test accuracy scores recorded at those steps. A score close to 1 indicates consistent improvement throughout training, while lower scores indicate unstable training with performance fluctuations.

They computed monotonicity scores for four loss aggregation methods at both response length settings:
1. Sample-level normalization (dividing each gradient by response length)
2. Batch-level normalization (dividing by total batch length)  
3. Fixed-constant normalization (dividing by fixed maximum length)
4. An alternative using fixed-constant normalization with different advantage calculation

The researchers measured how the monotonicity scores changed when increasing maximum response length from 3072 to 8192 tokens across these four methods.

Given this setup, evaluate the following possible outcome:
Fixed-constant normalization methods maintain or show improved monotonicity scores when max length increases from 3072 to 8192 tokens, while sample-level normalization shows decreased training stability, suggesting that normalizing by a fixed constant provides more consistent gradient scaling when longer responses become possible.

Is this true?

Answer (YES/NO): NO